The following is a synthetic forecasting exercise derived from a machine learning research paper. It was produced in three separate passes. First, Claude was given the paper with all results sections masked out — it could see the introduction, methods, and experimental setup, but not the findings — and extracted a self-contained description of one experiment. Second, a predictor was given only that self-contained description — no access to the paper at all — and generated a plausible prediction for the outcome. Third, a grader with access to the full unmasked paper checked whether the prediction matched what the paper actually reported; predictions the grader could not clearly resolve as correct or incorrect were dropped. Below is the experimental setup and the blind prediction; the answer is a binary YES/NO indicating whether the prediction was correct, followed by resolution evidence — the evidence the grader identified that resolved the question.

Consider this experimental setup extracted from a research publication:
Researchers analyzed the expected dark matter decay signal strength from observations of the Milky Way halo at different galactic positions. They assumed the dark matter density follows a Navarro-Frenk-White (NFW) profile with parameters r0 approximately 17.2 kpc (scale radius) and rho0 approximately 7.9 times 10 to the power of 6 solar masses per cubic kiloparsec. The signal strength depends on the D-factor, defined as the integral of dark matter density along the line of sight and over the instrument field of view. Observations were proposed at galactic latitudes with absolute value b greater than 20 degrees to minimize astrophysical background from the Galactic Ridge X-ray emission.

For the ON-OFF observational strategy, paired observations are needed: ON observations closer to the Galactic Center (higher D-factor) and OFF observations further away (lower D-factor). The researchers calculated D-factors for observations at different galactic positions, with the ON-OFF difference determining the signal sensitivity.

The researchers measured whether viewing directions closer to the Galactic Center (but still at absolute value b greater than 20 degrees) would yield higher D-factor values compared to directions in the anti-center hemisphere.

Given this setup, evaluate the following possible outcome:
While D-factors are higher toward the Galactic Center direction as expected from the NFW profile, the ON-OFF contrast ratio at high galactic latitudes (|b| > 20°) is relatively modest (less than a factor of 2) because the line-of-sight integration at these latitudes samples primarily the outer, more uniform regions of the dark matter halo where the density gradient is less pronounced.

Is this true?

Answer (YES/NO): NO